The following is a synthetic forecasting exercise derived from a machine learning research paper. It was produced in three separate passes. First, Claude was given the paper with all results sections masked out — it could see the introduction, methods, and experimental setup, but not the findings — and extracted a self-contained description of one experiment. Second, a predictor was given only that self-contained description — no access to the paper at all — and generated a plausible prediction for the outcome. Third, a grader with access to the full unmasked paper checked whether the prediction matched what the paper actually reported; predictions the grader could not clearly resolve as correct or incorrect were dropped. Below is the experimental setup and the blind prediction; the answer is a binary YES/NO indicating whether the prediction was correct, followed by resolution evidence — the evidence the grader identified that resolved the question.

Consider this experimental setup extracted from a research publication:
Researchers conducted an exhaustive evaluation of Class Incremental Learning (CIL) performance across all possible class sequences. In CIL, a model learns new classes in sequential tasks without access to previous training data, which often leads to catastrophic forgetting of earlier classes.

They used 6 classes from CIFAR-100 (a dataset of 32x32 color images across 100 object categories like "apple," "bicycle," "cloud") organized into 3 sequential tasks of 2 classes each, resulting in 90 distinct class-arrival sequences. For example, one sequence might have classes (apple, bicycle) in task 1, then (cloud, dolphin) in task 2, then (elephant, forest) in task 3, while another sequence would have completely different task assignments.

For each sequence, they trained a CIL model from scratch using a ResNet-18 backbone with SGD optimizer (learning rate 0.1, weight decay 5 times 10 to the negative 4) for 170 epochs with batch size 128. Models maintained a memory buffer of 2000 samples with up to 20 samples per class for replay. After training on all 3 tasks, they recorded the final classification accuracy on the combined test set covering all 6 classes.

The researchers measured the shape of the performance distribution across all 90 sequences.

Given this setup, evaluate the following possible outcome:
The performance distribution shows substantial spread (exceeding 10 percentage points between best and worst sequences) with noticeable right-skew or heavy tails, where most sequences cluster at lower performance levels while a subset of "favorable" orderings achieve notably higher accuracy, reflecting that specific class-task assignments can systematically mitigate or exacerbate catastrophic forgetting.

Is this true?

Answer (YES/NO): NO